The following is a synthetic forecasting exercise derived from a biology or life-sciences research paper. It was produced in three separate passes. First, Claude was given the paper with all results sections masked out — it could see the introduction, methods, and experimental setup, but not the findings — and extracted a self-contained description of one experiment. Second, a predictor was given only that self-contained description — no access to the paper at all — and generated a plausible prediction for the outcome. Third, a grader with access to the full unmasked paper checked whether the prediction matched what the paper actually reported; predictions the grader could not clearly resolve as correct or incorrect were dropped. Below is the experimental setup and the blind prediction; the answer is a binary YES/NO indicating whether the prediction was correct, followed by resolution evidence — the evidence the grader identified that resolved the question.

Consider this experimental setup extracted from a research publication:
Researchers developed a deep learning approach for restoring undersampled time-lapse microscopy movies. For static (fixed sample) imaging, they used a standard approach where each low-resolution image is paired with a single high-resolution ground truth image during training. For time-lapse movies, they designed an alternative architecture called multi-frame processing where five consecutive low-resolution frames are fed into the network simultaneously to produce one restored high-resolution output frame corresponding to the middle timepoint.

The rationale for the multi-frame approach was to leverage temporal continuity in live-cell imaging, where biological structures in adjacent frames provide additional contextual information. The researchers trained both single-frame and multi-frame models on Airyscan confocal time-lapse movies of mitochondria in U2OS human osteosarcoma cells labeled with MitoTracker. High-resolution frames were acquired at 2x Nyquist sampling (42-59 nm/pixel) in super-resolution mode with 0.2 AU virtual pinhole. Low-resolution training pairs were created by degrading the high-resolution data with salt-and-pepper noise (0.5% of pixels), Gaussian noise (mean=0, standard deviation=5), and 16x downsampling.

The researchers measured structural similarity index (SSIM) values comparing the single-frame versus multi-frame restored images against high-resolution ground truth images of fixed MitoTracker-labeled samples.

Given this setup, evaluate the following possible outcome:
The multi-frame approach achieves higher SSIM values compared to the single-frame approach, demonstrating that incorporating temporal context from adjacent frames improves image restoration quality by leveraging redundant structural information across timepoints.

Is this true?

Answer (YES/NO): YES